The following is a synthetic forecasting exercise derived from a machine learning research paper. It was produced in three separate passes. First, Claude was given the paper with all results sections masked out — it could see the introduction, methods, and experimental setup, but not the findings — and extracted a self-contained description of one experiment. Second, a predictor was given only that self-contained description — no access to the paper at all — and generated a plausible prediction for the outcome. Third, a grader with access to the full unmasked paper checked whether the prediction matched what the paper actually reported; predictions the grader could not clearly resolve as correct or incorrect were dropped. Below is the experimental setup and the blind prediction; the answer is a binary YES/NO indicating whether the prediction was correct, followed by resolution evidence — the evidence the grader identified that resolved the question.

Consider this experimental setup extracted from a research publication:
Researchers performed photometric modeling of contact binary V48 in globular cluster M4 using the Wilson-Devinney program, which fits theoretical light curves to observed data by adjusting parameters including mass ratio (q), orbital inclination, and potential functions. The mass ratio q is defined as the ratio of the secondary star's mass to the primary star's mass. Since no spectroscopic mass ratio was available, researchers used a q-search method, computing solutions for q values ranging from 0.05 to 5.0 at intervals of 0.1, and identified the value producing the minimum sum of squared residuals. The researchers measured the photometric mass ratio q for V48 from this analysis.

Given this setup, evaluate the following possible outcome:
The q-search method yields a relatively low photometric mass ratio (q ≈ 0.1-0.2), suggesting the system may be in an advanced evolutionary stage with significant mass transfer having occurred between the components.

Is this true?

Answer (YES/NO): YES